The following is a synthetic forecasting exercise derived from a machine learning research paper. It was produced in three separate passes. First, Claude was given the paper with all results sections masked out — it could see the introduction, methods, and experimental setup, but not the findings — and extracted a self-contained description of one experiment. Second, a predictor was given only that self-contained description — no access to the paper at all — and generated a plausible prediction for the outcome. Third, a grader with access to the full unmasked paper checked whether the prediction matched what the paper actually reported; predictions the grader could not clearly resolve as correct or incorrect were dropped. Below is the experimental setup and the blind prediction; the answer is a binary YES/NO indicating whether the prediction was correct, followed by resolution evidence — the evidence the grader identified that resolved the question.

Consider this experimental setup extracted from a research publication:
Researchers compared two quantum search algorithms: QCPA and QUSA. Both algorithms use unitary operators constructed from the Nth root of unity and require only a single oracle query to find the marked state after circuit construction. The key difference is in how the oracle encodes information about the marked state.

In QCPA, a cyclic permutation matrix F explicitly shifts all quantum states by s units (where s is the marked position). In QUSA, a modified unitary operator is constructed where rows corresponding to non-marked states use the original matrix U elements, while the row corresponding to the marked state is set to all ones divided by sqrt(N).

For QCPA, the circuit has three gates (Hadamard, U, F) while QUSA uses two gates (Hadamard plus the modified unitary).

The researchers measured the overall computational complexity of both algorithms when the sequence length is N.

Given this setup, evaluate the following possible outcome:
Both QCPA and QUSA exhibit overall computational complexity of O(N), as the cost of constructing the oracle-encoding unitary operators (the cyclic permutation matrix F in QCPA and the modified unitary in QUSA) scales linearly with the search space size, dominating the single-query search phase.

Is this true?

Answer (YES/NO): NO